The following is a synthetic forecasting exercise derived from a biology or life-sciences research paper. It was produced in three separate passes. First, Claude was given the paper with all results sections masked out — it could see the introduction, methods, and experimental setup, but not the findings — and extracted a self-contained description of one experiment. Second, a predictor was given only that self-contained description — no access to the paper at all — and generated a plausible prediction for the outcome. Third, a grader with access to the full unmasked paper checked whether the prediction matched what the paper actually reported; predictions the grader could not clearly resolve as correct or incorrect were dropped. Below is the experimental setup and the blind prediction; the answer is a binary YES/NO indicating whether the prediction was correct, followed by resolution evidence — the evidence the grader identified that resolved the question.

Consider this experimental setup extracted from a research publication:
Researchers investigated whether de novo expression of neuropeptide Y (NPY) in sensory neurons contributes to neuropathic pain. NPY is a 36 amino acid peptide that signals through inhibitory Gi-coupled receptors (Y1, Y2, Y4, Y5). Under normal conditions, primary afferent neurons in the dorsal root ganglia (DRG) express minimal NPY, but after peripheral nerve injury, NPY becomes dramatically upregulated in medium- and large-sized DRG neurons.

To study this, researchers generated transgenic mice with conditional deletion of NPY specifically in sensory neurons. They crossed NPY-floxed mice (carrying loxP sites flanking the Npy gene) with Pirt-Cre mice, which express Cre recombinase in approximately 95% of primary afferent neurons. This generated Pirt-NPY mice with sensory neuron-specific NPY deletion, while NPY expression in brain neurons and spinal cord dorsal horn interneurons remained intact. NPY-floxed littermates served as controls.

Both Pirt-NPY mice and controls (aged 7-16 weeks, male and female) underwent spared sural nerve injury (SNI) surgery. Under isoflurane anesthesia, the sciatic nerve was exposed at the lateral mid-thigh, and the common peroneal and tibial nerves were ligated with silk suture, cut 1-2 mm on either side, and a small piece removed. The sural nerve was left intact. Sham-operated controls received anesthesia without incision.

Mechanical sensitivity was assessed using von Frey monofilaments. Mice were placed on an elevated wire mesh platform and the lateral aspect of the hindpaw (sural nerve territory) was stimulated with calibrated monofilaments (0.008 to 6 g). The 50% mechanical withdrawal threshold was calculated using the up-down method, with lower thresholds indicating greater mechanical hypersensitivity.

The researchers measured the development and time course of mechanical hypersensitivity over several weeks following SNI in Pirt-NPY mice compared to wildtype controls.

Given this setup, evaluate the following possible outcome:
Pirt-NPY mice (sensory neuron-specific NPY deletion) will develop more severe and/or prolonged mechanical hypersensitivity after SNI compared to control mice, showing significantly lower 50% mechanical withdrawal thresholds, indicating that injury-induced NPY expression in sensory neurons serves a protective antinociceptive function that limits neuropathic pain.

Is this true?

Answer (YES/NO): NO